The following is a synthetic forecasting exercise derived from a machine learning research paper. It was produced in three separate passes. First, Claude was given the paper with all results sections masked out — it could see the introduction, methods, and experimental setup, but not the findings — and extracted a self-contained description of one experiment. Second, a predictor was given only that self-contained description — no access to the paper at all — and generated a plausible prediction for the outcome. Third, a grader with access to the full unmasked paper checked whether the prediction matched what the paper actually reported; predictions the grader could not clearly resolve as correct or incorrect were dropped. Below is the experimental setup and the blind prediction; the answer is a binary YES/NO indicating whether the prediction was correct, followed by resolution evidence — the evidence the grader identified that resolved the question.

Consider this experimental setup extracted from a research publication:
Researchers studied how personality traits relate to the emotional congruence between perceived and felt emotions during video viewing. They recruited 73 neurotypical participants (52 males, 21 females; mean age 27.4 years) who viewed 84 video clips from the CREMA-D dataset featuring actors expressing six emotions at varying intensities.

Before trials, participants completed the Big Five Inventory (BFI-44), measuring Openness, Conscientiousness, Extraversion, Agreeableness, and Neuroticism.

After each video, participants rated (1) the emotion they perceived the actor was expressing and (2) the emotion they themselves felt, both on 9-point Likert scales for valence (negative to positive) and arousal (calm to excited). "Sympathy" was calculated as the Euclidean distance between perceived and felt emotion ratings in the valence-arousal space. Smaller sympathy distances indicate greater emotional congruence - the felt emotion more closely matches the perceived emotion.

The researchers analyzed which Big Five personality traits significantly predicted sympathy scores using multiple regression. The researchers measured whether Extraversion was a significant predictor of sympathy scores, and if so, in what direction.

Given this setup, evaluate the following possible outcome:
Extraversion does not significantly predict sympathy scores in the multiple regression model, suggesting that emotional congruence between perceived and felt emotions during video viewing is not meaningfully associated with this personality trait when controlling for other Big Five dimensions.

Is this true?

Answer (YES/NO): NO